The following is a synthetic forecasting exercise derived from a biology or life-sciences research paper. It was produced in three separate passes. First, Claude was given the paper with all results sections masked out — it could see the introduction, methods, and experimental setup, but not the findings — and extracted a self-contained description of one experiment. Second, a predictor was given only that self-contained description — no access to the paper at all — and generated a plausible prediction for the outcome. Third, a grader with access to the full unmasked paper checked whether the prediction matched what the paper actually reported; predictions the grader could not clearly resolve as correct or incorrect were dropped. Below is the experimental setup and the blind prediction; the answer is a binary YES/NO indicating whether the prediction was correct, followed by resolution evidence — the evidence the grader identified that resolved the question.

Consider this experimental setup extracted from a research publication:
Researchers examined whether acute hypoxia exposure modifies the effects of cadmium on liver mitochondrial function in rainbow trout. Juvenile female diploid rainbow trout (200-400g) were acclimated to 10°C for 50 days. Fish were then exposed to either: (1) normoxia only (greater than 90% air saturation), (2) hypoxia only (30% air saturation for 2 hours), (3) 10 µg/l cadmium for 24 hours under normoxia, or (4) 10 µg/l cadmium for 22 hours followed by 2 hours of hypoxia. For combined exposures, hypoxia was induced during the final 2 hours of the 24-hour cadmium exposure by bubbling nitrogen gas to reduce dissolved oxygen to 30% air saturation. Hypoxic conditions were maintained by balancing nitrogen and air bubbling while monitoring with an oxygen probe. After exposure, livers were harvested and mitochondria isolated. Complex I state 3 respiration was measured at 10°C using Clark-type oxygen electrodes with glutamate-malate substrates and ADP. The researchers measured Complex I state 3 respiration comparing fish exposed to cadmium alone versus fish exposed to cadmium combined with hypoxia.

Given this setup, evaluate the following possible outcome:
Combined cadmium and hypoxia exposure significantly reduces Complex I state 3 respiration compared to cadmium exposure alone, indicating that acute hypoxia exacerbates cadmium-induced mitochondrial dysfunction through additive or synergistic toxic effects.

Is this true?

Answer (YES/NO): NO